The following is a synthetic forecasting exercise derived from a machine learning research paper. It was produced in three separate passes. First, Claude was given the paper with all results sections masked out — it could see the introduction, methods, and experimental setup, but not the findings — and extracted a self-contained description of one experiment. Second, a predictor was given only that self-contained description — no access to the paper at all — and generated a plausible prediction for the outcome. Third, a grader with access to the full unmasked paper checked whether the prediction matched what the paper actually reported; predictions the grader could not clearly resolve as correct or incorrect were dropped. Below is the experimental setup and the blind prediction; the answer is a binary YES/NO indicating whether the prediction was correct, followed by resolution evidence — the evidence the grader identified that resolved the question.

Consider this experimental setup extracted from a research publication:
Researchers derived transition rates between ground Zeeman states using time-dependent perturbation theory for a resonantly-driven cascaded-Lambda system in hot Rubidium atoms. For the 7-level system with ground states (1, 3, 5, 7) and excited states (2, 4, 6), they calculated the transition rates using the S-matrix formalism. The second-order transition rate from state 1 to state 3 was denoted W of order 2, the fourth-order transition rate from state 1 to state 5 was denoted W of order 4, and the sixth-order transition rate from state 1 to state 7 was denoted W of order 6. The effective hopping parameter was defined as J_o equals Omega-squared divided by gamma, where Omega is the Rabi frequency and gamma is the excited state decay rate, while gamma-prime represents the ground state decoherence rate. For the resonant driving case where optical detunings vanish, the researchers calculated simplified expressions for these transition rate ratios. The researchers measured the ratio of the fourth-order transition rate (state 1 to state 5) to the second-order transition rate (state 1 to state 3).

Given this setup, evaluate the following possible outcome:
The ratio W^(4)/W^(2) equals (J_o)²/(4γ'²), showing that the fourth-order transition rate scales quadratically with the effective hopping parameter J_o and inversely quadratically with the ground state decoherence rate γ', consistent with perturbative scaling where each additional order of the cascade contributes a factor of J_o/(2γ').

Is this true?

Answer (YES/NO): NO